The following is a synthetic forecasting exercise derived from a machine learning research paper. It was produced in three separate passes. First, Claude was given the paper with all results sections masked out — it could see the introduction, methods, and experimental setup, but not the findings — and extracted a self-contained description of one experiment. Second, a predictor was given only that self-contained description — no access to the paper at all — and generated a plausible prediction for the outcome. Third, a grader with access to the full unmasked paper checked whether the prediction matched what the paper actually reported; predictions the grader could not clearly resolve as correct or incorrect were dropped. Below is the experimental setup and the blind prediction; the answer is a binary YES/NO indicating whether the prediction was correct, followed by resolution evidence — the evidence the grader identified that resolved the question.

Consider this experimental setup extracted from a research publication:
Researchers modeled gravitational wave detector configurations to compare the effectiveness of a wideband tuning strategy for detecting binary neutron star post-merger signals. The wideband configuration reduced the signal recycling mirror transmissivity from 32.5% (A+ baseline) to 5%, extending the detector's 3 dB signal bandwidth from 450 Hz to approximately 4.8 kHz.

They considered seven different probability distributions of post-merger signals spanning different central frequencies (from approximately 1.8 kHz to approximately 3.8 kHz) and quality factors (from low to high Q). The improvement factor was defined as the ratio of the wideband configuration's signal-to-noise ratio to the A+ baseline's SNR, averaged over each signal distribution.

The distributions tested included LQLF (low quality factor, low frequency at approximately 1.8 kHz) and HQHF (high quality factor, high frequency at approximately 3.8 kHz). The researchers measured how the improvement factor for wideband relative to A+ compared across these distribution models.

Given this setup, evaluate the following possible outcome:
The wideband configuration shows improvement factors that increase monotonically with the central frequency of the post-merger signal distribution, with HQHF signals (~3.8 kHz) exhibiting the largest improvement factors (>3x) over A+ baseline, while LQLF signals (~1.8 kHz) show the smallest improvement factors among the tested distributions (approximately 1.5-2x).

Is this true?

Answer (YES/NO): NO